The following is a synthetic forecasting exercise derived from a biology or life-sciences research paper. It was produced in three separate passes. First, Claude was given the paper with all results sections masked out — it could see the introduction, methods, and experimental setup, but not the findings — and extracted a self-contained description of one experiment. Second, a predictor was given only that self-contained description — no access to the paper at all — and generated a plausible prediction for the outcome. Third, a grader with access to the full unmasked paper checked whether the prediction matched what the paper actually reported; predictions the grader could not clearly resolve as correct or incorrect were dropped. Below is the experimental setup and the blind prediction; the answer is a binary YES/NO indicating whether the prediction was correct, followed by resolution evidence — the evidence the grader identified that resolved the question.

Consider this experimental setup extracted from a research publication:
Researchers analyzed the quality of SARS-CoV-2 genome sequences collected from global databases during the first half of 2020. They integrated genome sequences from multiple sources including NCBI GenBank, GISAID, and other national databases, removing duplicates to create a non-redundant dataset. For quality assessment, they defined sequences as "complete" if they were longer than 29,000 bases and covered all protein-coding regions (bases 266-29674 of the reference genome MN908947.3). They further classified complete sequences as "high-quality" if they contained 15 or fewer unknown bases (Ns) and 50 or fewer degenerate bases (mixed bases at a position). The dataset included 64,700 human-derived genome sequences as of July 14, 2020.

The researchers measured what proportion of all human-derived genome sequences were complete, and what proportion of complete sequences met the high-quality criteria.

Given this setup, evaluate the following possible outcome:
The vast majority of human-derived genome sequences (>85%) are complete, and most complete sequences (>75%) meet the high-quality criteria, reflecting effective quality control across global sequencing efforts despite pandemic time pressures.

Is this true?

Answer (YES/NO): NO